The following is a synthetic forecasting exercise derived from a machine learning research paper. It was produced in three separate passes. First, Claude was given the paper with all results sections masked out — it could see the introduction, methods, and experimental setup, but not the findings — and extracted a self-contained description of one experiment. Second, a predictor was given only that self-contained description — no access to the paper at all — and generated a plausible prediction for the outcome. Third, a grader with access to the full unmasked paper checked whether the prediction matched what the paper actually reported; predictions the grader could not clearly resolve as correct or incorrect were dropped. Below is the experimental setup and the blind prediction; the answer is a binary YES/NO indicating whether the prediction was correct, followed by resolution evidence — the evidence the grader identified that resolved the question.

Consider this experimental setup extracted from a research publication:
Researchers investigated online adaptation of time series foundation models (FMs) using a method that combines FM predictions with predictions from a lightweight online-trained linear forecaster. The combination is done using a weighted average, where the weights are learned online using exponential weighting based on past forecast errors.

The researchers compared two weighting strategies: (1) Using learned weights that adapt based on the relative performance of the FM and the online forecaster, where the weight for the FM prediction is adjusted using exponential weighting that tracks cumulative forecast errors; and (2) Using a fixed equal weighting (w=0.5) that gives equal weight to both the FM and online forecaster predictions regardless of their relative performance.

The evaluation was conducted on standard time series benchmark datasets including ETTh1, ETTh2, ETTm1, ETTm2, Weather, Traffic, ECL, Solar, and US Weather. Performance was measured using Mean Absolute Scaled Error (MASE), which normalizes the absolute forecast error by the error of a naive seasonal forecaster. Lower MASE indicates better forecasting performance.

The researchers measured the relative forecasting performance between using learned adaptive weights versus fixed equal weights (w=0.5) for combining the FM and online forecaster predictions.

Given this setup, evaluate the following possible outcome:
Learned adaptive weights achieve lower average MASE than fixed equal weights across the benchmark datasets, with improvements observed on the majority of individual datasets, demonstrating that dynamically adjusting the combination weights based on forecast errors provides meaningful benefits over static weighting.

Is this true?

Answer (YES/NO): YES